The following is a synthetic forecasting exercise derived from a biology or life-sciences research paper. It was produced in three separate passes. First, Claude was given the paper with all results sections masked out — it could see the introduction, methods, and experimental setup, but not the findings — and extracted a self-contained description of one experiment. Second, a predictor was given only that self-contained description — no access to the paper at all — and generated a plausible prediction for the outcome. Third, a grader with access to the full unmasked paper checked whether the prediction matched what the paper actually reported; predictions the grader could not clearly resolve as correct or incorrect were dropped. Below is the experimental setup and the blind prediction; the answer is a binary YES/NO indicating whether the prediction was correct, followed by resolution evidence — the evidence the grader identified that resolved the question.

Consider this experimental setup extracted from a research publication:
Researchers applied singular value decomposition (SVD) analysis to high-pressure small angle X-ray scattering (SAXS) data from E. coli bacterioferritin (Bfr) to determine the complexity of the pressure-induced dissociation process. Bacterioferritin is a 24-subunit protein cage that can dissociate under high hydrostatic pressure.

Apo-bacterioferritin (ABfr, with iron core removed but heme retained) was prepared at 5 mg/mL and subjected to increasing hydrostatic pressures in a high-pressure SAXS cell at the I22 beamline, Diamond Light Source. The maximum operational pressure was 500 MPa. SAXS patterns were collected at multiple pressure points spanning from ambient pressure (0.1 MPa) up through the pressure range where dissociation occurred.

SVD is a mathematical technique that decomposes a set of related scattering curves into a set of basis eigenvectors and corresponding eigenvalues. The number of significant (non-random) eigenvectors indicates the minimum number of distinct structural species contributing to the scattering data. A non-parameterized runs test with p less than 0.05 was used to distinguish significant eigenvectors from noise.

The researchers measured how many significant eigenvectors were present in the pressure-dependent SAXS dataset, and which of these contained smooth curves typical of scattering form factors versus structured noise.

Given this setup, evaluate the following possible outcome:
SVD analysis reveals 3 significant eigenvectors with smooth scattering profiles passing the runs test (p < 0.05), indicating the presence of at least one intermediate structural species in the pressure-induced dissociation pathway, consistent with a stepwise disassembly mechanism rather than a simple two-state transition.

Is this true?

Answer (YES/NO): YES